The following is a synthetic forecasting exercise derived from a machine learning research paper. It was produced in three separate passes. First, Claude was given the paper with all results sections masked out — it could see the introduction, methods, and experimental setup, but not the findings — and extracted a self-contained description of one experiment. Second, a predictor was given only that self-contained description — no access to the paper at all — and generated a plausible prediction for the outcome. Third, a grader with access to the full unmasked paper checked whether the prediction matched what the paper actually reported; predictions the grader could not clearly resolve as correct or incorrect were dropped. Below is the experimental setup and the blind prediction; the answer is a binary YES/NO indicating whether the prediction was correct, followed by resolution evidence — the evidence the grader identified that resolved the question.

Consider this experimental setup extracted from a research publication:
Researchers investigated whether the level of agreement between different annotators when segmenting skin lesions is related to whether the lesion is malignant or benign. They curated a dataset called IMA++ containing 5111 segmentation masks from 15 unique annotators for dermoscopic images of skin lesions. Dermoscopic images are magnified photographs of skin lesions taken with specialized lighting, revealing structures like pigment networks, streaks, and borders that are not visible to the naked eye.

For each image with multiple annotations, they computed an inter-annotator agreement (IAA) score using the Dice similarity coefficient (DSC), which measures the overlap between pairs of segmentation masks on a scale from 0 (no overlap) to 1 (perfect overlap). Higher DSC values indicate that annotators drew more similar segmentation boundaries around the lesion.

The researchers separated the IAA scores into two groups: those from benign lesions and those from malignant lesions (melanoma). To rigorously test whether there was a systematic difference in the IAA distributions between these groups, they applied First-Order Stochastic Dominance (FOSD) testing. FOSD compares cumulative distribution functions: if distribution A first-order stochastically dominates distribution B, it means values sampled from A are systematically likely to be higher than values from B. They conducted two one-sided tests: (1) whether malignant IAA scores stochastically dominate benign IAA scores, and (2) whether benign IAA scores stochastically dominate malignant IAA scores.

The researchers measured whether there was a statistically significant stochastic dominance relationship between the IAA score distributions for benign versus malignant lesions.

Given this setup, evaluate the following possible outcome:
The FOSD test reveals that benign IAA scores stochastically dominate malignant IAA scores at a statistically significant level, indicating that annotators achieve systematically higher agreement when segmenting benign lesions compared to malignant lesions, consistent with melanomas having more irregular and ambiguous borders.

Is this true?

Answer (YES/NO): YES